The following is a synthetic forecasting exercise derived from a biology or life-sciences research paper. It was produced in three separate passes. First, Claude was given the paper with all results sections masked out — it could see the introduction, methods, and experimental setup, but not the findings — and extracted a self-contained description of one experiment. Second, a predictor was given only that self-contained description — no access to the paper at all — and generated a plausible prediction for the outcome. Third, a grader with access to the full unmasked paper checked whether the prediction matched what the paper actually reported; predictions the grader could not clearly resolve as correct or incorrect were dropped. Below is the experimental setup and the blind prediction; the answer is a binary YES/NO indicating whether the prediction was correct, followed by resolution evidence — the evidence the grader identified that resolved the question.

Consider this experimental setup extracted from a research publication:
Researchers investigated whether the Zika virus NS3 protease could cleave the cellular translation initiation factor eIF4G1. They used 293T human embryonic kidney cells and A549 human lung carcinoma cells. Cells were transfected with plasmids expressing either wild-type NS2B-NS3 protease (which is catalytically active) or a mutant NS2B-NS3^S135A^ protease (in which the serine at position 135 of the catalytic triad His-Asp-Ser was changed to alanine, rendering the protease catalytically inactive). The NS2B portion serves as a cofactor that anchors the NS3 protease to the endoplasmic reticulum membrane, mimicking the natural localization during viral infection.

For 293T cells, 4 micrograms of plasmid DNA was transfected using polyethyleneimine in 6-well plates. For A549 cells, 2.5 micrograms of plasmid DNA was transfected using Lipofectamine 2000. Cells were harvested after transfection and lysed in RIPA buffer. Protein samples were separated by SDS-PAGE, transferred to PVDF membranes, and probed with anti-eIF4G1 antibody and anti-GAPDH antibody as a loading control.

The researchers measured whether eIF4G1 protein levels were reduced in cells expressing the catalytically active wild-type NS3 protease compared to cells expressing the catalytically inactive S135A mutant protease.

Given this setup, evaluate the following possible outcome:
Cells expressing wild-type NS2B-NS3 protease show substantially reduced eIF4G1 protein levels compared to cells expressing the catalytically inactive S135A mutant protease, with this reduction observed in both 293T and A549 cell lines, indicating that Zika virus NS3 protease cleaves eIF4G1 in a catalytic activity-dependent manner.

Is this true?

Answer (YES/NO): NO